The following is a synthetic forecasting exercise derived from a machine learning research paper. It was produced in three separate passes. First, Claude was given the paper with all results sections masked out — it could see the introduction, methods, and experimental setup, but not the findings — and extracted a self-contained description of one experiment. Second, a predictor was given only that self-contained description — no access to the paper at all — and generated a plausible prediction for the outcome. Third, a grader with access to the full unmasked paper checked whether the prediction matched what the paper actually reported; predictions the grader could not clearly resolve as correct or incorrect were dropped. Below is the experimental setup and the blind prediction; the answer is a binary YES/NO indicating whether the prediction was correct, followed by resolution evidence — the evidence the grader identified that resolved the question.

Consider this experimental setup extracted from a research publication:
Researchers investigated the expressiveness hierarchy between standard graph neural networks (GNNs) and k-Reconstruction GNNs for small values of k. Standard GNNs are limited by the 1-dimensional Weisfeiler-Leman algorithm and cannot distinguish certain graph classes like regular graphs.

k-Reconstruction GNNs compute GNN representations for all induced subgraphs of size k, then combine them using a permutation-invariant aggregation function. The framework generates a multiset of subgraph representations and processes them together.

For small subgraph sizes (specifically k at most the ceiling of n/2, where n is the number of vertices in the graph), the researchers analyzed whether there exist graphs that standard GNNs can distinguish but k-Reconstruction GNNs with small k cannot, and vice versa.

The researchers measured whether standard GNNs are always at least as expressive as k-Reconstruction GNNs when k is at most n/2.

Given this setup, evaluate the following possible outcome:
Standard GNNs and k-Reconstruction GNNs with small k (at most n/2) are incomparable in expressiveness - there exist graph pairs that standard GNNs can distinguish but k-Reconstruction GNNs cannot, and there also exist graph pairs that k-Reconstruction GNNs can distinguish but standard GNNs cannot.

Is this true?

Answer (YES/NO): NO